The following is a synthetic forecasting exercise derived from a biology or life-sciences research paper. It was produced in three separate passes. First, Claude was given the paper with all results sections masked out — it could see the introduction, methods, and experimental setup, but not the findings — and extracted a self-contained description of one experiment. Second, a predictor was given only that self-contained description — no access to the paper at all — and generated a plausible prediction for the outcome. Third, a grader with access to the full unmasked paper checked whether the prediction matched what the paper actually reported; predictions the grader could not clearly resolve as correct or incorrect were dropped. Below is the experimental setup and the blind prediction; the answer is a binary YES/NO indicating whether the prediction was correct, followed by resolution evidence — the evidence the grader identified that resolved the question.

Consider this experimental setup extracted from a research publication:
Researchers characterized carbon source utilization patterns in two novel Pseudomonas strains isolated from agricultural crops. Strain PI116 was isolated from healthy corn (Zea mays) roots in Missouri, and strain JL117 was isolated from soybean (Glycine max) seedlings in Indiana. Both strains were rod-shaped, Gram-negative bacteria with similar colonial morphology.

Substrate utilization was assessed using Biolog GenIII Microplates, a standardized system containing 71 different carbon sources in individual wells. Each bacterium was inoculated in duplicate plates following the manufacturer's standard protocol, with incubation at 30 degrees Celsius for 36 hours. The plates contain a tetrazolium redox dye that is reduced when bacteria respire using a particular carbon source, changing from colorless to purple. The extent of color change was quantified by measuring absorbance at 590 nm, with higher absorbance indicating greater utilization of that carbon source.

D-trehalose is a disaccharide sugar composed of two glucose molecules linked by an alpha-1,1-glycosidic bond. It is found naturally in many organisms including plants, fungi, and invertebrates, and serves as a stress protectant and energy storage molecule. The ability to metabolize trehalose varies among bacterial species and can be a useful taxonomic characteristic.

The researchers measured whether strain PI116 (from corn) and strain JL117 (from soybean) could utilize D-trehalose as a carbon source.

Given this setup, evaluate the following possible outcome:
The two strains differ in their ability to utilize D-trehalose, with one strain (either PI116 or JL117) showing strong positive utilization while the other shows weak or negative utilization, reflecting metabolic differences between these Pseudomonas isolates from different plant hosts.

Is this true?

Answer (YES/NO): YES